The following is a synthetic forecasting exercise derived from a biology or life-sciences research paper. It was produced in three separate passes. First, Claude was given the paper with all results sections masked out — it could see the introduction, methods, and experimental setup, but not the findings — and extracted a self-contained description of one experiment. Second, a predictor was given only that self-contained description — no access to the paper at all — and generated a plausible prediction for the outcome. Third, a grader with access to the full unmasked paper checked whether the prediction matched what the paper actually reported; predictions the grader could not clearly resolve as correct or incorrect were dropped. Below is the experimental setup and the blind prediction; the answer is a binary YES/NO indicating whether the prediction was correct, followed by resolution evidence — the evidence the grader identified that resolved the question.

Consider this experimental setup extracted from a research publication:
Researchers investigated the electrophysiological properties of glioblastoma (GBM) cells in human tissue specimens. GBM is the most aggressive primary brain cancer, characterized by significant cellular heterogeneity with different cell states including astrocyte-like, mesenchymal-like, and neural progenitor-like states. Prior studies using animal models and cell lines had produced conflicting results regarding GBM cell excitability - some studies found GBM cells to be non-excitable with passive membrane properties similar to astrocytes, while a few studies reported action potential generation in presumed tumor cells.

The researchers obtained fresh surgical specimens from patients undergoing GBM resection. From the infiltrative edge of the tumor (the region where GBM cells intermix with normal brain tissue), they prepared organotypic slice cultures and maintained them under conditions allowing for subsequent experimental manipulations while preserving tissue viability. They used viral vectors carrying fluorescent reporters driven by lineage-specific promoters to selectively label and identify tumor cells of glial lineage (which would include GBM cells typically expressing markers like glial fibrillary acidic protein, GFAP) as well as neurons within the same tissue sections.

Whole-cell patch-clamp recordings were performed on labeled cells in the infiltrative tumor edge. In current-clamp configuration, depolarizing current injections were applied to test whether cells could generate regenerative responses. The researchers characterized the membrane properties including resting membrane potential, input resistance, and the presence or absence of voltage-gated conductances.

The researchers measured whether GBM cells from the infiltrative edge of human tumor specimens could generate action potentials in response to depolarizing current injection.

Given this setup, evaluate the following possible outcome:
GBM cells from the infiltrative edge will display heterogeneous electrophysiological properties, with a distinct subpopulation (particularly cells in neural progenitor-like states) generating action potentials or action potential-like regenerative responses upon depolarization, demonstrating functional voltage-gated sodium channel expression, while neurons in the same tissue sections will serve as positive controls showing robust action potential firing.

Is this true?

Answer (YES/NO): YES